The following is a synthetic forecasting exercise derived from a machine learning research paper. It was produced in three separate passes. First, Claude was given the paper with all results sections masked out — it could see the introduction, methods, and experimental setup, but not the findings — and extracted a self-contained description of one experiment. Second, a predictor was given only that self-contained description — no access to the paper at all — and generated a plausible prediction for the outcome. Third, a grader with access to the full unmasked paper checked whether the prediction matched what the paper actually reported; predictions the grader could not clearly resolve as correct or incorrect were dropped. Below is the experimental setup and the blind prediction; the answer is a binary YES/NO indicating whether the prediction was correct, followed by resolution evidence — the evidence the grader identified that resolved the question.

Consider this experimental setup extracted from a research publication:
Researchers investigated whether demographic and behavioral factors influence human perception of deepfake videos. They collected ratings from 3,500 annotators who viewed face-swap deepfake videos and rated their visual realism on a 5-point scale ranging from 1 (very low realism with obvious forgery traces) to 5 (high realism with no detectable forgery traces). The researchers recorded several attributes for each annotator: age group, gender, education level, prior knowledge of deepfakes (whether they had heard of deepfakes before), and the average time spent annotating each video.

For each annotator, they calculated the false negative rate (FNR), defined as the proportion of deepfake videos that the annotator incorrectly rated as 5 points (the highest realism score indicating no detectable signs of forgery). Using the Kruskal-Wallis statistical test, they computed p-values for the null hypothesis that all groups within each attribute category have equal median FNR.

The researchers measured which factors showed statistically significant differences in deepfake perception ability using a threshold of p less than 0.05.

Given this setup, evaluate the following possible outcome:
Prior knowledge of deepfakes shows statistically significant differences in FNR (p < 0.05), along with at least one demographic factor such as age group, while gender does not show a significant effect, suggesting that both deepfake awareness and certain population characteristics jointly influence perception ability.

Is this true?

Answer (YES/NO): NO